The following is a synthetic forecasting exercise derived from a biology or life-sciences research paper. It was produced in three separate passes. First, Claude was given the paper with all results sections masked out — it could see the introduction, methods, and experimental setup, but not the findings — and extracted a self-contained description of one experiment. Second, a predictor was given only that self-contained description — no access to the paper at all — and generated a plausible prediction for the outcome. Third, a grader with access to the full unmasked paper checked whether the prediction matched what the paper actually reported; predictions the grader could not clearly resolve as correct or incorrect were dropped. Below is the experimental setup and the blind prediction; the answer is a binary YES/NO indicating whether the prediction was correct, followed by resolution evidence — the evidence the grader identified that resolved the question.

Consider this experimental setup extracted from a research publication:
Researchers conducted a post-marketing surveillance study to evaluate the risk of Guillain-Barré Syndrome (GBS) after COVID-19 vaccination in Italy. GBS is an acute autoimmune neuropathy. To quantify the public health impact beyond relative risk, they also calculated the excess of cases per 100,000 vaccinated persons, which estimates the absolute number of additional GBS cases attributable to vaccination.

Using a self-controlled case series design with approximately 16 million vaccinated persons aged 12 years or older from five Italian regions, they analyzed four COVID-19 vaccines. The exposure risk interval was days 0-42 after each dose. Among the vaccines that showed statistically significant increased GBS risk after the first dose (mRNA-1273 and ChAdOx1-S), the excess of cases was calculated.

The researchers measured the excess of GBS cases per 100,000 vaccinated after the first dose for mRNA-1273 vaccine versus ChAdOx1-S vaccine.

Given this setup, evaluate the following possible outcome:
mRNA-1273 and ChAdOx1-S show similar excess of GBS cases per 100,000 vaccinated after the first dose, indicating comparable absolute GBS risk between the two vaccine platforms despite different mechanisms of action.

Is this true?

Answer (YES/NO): NO